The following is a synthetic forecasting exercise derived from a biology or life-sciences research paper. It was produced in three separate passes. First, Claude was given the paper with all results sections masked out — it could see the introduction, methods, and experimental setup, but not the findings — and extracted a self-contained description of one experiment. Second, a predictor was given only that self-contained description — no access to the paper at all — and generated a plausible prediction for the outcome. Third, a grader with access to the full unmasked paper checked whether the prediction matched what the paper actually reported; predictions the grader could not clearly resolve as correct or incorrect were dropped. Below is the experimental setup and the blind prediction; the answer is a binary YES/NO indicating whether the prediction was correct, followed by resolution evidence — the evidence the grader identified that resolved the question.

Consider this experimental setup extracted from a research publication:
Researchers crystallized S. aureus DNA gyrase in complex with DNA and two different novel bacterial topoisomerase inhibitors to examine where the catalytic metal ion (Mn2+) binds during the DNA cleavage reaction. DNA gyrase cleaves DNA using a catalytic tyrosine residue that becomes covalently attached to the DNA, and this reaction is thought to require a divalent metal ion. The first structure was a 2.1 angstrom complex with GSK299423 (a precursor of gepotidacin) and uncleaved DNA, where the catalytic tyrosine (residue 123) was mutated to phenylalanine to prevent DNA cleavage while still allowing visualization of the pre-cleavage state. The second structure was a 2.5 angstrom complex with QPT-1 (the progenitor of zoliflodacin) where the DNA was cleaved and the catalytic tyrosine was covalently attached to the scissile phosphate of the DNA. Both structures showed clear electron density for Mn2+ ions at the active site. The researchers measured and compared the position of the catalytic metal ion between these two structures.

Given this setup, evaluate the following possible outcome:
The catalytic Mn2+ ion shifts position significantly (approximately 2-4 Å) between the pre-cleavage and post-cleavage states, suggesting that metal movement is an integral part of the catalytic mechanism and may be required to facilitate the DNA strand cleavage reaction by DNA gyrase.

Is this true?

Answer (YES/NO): YES